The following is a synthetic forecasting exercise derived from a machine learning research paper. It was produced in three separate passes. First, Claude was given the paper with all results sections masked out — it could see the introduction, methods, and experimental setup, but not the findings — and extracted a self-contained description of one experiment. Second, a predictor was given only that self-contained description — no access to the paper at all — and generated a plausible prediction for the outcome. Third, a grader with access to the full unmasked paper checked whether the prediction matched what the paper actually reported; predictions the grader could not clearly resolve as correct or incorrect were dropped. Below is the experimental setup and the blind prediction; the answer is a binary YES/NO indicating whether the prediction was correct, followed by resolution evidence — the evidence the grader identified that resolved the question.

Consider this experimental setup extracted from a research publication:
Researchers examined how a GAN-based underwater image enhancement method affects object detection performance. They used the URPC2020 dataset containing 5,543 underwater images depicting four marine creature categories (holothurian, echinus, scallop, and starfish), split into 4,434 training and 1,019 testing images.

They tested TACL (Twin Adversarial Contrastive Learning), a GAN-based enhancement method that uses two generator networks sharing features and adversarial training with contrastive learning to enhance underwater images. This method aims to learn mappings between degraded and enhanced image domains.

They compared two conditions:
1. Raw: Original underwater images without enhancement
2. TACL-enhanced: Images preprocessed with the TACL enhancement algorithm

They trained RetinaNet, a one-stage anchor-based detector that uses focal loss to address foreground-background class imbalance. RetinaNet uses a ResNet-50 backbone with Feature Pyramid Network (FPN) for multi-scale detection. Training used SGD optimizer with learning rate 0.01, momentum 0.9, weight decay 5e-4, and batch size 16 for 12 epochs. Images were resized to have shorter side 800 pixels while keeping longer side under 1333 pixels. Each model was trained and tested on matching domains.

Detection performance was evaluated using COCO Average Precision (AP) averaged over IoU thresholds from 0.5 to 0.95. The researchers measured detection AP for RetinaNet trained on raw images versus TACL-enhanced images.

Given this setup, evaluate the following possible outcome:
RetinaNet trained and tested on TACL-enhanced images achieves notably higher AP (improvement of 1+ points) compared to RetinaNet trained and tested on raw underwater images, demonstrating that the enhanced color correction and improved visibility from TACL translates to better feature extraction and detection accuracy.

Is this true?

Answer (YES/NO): NO